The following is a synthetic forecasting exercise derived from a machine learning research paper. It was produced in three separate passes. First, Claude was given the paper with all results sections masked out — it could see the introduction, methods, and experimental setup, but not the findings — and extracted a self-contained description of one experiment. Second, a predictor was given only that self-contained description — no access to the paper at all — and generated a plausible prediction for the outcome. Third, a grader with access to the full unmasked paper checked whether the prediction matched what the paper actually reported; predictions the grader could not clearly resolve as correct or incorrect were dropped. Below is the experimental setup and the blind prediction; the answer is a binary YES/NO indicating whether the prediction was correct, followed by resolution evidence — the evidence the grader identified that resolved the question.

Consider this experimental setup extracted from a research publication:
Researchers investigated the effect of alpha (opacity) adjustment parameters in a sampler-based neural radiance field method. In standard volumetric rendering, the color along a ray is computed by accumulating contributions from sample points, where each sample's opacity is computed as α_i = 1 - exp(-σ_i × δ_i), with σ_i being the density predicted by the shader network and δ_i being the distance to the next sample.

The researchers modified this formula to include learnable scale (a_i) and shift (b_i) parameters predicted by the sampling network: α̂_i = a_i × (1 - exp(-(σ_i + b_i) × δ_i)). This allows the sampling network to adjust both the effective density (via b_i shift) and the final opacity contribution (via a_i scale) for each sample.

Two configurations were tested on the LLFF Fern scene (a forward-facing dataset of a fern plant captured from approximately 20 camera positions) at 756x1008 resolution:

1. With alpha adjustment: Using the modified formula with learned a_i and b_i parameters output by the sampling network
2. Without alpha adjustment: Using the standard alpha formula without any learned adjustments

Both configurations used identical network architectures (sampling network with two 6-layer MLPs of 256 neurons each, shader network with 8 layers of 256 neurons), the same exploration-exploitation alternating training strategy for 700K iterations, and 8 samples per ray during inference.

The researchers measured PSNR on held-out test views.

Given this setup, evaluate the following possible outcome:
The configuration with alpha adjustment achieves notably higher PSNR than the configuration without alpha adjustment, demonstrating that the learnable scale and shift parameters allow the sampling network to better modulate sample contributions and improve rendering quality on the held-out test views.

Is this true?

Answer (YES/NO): YES